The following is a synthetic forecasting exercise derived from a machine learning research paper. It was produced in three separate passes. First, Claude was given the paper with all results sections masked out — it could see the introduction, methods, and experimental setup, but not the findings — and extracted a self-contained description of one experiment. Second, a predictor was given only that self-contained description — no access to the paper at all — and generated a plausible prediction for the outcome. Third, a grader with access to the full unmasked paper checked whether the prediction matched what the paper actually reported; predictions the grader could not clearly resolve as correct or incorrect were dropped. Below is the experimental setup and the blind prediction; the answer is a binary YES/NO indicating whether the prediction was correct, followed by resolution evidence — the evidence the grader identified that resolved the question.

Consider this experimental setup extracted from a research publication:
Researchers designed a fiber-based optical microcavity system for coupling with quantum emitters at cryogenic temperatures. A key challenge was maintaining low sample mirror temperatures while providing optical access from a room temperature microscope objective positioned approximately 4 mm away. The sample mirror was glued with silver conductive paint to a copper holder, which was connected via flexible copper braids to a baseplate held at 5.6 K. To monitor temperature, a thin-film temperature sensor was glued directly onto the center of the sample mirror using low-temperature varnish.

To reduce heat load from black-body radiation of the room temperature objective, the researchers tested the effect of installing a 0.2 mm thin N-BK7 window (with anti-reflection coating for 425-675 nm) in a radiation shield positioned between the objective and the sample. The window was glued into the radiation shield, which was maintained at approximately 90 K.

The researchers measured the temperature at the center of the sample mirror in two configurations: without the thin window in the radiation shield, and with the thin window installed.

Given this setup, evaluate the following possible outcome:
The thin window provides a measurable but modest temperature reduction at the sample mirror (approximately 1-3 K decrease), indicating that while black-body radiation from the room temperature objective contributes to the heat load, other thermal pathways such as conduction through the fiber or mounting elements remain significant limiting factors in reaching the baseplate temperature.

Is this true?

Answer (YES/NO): NO